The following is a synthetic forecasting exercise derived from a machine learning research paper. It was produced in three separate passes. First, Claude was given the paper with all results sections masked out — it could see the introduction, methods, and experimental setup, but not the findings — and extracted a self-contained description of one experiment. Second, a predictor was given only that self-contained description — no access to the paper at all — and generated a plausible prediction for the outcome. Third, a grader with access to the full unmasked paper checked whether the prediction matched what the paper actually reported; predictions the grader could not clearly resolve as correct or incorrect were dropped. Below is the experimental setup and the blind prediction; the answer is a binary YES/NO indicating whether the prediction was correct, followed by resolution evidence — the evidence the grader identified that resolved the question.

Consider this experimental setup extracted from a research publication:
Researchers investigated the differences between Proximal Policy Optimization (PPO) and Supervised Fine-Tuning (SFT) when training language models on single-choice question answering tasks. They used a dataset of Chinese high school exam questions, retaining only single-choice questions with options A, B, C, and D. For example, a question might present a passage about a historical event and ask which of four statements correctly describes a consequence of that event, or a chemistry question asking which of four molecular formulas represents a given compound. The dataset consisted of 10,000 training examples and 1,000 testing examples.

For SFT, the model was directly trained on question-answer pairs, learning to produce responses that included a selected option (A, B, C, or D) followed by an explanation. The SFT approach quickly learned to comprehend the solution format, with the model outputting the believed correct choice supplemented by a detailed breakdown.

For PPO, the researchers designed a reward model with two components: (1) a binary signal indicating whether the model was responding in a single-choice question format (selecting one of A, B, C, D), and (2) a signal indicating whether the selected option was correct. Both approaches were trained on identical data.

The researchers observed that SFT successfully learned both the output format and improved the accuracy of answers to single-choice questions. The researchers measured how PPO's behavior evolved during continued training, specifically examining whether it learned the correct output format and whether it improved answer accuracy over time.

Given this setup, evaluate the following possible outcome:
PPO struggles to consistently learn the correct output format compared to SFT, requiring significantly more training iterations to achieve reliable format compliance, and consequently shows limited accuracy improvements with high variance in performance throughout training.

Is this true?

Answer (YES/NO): NO